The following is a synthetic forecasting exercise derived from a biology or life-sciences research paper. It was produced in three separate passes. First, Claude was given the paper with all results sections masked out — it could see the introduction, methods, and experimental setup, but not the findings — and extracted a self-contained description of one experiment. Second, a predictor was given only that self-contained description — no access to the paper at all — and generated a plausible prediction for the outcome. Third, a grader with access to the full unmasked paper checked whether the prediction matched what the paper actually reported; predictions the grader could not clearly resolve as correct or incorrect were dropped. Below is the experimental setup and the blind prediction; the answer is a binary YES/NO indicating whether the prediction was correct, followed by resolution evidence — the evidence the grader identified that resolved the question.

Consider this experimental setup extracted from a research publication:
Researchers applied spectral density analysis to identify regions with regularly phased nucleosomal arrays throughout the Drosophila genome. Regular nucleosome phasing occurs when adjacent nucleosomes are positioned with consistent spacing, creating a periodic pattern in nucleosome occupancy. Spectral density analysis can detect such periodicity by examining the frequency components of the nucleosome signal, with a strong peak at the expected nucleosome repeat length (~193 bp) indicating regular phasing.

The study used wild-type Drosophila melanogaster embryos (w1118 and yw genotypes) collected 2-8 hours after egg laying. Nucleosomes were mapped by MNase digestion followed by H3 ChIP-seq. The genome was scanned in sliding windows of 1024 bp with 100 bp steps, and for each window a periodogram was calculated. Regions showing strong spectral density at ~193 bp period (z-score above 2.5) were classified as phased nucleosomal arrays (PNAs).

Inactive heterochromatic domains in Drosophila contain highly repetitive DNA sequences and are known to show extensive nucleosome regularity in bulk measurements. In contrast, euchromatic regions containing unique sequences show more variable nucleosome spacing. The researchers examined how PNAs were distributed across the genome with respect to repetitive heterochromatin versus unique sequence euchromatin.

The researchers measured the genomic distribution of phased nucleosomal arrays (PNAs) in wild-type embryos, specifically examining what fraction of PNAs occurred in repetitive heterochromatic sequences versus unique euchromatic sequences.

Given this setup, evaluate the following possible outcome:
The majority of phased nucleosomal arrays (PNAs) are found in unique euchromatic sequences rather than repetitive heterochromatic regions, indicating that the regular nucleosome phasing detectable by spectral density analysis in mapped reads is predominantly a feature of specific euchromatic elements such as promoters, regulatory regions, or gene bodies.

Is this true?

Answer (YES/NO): YES